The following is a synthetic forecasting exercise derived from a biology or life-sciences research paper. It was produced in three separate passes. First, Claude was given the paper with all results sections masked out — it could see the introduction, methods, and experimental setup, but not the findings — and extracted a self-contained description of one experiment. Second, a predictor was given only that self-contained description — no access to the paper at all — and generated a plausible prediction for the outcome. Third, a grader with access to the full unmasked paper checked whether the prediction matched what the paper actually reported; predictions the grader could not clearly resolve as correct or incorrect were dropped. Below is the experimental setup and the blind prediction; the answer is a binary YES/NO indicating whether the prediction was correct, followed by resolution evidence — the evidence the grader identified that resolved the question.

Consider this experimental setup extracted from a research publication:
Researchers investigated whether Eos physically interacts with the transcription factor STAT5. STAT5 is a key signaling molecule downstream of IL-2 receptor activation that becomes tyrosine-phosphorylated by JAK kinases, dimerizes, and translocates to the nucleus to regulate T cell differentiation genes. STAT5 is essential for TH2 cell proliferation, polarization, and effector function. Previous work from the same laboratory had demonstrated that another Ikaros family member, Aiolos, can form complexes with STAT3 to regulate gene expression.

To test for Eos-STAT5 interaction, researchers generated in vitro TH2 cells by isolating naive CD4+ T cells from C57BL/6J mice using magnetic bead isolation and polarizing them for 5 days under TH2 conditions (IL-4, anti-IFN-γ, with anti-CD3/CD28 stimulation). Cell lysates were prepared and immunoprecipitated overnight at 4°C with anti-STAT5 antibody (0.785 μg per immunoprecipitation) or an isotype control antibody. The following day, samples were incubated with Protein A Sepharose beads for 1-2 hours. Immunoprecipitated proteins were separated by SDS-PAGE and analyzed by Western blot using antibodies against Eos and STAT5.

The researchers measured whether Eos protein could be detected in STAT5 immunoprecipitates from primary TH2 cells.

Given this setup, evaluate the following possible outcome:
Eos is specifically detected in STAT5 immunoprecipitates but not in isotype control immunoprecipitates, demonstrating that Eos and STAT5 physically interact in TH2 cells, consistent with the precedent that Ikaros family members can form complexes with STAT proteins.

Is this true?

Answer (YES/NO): YES